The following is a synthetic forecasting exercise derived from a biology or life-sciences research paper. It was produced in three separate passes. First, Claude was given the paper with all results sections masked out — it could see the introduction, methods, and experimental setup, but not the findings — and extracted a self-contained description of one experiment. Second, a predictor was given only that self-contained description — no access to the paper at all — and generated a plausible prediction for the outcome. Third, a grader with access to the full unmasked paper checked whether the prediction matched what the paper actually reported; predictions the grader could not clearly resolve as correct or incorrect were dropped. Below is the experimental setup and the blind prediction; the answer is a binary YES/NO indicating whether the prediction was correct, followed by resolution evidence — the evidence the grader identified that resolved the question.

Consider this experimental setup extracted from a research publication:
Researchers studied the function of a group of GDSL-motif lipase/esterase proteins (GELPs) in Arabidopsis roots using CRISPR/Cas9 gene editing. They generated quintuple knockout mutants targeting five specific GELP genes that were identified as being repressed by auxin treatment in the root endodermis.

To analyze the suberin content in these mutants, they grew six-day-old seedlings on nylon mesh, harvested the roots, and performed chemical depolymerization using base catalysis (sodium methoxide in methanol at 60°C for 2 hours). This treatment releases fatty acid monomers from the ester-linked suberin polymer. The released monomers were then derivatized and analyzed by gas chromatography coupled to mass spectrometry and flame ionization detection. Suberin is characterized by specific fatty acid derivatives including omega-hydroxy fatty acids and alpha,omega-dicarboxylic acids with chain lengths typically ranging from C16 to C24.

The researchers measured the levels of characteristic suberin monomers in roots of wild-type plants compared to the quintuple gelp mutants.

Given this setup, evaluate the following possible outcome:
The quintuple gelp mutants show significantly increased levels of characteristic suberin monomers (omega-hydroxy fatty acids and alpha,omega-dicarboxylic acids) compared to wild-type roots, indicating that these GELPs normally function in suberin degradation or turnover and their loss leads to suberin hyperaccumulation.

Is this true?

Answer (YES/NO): NO